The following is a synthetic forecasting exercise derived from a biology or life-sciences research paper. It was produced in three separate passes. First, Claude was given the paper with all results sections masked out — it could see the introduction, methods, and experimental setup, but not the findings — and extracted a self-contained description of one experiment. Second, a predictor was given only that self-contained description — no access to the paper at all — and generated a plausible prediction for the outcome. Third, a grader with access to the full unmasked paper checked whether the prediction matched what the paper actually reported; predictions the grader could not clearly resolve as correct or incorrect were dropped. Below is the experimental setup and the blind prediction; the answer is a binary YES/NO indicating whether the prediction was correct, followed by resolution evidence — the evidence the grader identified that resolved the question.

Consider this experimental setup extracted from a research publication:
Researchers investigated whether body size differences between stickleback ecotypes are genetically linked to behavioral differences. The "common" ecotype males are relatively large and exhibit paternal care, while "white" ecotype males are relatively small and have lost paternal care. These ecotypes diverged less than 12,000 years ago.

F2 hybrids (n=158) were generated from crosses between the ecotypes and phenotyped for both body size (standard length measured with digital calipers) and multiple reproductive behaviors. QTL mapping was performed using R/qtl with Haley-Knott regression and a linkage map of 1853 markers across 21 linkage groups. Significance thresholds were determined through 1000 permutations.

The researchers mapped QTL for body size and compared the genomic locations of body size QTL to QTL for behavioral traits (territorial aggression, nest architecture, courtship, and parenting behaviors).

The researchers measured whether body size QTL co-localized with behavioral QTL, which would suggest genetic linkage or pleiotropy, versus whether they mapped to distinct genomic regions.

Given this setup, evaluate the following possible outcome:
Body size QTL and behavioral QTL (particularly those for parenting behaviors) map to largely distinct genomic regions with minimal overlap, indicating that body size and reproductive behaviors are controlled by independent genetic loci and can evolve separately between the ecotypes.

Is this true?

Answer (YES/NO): YES